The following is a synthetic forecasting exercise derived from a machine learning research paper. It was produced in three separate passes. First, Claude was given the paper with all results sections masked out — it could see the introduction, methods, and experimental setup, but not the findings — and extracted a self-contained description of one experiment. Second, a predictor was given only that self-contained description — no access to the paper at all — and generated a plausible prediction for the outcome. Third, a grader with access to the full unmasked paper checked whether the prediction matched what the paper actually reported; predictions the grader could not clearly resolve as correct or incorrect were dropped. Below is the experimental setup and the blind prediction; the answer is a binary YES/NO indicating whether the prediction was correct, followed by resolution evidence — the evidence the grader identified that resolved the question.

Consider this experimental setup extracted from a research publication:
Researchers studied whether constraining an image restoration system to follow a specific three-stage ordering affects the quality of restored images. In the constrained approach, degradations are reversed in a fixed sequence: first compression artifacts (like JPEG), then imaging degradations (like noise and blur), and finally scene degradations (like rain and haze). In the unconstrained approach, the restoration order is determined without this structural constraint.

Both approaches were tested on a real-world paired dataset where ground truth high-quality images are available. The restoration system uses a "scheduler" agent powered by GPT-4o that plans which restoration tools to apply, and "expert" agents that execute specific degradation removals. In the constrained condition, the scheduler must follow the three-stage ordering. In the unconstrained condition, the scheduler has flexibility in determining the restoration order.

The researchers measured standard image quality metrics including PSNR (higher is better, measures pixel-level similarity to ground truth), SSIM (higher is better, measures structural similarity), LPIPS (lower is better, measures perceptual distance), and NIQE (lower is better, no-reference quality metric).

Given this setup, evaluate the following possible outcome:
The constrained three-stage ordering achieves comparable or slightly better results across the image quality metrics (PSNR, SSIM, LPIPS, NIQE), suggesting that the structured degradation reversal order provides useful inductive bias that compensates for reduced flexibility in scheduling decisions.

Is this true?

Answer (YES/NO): YES